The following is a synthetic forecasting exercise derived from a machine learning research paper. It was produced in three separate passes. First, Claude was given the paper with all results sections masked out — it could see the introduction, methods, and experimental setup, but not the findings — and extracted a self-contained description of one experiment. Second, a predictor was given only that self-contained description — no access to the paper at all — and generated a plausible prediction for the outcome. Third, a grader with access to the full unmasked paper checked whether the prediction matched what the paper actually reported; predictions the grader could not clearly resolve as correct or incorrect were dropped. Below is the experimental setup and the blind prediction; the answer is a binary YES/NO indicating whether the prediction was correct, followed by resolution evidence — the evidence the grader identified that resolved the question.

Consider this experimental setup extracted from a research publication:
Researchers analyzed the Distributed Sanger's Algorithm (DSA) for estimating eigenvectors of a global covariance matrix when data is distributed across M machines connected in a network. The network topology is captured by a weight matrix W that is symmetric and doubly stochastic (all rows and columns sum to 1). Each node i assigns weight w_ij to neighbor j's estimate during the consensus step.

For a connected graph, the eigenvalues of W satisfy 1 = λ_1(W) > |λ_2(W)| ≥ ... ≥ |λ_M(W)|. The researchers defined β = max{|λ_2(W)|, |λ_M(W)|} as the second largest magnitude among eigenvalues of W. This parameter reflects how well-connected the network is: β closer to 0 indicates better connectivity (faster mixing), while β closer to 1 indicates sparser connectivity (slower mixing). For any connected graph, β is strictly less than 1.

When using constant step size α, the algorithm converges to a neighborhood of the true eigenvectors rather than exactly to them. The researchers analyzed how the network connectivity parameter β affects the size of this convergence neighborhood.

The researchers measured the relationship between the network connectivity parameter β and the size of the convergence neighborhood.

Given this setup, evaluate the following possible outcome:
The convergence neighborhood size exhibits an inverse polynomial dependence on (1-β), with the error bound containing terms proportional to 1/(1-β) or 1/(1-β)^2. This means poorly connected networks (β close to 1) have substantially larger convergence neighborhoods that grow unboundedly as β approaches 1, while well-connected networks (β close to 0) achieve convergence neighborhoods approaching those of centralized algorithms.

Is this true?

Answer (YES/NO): YES